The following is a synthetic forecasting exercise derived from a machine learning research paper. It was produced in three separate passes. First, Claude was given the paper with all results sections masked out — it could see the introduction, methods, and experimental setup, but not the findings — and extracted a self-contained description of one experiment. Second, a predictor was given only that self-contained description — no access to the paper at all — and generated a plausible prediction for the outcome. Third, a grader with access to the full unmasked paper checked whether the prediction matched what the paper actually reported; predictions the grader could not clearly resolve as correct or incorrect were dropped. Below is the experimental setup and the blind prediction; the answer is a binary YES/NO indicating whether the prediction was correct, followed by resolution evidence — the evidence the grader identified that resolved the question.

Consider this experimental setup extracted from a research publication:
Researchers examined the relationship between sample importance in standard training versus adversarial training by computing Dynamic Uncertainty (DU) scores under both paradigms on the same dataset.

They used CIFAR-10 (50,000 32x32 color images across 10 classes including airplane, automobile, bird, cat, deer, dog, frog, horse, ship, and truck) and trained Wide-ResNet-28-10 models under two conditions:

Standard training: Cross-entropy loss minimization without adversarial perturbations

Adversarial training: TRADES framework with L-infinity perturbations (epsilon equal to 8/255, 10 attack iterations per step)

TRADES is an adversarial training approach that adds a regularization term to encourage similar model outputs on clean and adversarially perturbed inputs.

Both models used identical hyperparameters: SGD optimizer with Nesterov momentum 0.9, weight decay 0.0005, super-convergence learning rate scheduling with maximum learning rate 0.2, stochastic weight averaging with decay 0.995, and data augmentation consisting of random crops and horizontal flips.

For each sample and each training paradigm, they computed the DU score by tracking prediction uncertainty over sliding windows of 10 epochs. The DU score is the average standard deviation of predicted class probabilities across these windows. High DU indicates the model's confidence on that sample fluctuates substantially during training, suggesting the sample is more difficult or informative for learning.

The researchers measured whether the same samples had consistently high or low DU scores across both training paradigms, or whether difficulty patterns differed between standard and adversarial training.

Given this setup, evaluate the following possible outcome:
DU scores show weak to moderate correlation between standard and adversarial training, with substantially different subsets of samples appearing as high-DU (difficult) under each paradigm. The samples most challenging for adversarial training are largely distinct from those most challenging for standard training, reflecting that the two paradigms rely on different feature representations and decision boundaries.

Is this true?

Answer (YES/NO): YES